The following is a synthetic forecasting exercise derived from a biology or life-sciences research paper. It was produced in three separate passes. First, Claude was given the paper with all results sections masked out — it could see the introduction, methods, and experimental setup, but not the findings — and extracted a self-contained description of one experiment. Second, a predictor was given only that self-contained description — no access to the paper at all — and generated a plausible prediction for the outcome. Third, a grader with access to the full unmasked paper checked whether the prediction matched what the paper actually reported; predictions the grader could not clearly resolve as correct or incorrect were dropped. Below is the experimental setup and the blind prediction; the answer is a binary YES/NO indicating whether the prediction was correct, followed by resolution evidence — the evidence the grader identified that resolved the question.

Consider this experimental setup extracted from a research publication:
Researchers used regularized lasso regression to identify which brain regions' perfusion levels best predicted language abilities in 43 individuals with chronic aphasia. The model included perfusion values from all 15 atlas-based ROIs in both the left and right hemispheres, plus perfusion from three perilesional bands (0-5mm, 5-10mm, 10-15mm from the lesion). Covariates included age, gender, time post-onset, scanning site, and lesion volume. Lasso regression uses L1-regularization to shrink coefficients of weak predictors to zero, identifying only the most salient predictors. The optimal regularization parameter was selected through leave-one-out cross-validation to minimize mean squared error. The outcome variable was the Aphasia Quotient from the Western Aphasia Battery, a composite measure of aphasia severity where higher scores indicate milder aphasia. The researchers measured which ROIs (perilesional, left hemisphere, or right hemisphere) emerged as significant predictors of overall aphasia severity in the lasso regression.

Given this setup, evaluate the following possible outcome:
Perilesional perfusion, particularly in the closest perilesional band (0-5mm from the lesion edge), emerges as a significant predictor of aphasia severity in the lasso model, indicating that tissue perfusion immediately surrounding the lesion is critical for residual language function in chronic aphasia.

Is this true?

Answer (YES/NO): NO